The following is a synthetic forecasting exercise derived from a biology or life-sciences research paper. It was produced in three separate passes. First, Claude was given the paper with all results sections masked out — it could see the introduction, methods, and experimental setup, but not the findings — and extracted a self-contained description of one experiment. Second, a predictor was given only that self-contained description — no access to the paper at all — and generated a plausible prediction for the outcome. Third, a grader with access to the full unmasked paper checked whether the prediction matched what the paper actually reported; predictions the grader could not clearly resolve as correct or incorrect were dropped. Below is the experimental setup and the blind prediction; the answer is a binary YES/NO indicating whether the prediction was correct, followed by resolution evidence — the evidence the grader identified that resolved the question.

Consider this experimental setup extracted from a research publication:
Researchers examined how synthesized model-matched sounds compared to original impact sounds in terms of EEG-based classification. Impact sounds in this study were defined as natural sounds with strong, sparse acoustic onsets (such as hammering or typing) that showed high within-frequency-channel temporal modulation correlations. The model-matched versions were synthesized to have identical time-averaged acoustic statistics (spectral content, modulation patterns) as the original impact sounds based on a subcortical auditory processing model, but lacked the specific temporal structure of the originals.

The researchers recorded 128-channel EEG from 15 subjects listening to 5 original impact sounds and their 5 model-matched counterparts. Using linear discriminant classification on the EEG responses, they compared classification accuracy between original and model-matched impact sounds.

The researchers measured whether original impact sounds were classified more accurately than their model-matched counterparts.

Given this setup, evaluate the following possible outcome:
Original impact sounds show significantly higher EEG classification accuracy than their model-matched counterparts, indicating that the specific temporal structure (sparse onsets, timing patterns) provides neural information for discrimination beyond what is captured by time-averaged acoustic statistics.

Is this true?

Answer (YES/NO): NO